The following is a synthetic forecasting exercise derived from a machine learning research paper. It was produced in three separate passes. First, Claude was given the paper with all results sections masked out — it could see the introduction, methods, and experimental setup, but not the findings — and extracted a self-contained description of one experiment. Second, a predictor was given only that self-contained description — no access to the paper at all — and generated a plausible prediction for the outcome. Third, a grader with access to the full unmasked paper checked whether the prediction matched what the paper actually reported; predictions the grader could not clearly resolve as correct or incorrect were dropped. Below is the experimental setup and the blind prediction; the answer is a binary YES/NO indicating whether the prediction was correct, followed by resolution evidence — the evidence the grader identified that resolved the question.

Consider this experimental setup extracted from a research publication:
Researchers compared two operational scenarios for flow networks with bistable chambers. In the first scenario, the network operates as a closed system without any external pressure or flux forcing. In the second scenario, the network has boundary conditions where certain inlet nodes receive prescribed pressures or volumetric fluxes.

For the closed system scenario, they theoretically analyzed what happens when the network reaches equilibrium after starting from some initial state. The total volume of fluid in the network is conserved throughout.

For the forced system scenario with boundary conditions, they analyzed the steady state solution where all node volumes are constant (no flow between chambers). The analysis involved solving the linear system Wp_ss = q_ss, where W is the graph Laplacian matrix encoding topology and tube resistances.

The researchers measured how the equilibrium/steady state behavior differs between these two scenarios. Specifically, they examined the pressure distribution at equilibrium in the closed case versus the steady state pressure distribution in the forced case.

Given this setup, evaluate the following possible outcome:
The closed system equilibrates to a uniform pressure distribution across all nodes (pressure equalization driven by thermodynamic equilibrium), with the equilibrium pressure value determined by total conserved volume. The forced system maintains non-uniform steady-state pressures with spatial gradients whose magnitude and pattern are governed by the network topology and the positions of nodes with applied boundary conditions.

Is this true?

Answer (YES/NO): NO